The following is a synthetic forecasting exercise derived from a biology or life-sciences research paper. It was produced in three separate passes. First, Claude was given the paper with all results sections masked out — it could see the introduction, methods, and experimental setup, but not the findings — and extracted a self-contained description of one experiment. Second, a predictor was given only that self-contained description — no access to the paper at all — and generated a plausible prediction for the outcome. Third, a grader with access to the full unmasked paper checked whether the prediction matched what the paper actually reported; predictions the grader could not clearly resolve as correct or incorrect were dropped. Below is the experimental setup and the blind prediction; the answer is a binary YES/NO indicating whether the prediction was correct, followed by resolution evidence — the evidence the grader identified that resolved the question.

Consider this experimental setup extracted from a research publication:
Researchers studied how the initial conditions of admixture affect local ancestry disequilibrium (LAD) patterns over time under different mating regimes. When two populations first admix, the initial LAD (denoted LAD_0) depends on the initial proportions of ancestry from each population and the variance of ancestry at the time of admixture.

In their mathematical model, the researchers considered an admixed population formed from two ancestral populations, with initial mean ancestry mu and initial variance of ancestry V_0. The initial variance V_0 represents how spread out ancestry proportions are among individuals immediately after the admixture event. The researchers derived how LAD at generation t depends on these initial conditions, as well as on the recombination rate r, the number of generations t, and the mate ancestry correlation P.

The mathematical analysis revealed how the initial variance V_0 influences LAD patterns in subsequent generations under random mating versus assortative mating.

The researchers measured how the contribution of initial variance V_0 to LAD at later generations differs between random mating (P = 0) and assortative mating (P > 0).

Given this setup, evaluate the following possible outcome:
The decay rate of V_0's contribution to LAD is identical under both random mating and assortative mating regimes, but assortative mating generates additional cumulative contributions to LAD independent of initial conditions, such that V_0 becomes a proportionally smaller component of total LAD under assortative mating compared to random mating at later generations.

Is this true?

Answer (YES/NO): NO